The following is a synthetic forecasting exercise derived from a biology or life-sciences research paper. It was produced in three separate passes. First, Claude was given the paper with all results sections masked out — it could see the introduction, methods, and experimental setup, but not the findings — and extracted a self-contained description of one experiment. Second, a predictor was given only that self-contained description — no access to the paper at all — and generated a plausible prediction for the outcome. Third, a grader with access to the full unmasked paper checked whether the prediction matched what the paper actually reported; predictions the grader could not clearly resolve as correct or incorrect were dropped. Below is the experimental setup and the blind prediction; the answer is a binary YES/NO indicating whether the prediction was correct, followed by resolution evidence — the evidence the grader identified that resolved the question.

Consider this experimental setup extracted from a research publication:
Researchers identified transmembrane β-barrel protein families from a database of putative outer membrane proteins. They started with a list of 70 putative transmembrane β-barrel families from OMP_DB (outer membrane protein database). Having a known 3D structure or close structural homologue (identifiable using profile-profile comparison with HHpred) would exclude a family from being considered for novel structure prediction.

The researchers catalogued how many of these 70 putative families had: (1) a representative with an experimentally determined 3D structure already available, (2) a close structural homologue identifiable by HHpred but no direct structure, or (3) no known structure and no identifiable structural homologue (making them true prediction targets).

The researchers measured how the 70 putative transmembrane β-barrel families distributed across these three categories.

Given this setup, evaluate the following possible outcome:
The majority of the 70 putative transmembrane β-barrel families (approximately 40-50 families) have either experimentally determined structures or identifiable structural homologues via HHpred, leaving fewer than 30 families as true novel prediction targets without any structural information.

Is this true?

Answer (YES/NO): YES